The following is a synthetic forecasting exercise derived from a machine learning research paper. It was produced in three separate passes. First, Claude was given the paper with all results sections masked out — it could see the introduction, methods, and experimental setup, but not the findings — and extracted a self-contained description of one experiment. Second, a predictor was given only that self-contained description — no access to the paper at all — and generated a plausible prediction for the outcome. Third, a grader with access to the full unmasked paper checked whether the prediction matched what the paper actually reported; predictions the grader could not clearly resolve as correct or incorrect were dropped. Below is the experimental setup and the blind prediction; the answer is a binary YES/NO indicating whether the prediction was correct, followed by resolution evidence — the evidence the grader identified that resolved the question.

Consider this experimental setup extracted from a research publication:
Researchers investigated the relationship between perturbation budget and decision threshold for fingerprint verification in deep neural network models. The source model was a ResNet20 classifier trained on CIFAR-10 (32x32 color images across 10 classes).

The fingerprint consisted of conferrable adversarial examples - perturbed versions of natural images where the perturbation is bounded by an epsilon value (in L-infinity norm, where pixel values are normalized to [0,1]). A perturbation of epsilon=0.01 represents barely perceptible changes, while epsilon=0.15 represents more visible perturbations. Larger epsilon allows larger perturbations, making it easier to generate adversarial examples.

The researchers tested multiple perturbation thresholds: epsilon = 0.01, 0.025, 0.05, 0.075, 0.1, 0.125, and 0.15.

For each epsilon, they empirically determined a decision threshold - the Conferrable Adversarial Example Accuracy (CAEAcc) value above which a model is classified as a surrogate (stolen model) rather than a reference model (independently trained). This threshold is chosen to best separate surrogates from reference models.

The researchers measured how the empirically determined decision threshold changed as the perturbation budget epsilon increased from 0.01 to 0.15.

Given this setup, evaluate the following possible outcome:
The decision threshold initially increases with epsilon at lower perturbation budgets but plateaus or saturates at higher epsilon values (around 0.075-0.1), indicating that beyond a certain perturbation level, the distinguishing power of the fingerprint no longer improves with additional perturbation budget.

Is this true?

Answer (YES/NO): YES